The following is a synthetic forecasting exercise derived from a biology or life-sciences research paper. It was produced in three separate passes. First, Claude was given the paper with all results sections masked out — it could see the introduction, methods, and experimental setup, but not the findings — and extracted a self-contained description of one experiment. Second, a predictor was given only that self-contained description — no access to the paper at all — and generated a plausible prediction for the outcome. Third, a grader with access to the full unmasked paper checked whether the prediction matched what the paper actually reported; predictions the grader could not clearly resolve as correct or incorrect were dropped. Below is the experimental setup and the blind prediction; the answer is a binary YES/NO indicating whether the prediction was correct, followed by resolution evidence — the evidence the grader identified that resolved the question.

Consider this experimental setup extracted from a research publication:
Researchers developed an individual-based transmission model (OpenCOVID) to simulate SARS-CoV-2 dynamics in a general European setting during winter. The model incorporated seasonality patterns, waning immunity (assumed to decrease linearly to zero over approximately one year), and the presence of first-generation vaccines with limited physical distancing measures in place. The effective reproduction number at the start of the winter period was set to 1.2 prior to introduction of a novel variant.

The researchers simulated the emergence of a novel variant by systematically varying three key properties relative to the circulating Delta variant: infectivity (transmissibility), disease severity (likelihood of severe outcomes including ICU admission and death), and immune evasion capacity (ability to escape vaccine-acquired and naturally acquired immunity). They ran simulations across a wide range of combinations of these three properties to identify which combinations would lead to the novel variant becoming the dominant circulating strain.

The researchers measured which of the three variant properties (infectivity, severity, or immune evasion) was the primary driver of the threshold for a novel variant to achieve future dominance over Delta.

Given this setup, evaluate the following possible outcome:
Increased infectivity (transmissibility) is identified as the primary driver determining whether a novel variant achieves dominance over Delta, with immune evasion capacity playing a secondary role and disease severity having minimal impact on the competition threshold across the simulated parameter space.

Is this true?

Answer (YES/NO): YES